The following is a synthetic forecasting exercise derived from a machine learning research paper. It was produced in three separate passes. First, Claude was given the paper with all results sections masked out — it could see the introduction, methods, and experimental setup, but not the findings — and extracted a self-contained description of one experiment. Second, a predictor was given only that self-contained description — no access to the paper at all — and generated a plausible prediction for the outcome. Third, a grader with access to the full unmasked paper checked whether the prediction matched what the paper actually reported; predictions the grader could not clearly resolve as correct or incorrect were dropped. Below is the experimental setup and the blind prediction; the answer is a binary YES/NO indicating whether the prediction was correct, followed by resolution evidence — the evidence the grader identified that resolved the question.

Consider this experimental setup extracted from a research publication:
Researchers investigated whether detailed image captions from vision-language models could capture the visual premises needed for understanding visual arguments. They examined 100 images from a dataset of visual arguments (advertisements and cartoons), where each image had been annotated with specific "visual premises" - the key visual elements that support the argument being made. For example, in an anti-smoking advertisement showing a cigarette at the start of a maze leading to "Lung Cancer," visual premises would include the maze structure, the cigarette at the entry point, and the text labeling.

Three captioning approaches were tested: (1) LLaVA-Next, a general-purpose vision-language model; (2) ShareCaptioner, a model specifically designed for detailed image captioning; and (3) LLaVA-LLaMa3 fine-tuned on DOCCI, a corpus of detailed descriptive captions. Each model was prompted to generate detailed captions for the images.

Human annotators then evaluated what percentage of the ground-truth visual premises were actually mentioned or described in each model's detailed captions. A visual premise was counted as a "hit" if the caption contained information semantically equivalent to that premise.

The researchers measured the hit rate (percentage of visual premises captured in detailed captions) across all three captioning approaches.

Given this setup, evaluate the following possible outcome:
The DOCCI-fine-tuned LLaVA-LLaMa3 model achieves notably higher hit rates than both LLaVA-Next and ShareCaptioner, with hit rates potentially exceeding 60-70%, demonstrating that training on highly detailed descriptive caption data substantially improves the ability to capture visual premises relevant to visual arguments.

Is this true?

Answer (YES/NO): NO